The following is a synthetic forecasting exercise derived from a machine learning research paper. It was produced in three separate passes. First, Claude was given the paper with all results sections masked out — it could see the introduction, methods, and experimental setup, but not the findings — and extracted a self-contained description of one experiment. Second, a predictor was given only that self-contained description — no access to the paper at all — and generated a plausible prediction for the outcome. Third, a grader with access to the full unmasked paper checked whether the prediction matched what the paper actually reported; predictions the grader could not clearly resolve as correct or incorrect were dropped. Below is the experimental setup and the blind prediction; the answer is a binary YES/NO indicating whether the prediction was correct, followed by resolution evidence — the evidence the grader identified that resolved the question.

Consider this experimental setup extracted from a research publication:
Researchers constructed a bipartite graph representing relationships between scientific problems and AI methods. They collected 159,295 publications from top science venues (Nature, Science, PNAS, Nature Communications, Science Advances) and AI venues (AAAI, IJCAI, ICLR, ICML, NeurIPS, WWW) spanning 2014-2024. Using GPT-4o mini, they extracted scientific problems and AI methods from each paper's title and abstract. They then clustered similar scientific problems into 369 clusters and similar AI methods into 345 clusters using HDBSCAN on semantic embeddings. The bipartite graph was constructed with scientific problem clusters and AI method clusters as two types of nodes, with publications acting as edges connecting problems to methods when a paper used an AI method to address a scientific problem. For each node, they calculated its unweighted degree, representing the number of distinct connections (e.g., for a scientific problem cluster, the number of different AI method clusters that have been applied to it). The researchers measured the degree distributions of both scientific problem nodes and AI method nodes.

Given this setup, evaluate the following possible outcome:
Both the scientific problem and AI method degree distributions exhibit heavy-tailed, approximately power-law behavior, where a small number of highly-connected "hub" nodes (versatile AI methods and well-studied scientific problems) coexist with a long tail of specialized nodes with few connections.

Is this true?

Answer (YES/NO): NO